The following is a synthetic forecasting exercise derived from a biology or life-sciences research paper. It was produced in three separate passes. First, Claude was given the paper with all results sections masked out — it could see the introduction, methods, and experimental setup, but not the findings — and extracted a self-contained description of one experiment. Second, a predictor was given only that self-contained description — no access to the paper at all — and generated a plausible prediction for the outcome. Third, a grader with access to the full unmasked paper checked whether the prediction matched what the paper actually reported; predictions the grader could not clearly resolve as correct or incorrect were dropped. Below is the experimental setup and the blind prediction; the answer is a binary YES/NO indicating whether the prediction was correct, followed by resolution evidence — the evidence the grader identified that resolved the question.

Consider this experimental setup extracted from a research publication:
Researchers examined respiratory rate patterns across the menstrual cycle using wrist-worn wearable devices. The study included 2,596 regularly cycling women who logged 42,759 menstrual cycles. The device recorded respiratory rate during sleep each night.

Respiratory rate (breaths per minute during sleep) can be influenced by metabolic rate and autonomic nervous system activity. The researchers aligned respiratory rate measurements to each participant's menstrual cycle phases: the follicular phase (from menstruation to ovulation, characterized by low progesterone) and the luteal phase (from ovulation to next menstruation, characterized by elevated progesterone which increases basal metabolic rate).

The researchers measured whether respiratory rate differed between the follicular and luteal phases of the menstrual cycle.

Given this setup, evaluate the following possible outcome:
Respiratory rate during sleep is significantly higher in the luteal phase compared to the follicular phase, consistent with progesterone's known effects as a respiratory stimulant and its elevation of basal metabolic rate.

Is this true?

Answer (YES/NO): YES